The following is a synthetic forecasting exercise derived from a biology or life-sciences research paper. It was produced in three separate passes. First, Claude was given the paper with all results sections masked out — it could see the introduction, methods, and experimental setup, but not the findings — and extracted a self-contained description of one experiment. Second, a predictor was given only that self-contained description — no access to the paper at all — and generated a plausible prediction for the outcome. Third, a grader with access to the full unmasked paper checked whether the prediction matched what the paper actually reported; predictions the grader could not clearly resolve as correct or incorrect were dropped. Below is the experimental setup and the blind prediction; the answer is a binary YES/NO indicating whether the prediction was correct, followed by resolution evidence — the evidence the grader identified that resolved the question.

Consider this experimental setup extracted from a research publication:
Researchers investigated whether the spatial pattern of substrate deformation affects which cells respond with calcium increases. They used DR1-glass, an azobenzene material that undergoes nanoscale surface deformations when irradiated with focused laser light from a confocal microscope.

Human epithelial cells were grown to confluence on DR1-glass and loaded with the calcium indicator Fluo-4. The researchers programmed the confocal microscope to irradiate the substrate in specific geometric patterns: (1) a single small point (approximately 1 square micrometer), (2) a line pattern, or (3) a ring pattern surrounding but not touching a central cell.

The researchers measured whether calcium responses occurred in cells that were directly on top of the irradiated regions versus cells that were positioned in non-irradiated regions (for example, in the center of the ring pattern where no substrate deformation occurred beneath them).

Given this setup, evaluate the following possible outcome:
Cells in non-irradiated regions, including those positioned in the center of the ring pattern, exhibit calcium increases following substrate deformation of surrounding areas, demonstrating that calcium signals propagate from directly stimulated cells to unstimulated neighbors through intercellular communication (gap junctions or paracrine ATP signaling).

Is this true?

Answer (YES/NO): YES